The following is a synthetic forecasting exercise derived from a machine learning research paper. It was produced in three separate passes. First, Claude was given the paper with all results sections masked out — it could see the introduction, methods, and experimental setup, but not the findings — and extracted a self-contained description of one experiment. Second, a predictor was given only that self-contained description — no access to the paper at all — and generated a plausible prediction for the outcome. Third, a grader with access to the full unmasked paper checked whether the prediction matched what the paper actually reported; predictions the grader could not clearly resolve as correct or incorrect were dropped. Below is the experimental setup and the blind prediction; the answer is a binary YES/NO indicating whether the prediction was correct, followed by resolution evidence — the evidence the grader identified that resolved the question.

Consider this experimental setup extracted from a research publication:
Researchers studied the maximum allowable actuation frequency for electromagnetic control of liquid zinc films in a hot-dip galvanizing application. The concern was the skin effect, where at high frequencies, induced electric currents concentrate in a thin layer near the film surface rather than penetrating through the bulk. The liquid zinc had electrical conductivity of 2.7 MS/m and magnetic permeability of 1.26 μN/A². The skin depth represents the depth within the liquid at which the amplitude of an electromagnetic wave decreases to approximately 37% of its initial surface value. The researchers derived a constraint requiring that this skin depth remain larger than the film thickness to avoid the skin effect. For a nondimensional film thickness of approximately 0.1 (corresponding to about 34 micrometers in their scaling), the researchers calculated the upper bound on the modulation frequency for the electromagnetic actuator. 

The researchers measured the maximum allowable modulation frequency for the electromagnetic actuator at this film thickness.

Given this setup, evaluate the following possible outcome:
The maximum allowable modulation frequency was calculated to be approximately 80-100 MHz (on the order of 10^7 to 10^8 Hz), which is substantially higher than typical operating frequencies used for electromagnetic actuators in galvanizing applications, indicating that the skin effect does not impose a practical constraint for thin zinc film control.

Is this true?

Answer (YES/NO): YES